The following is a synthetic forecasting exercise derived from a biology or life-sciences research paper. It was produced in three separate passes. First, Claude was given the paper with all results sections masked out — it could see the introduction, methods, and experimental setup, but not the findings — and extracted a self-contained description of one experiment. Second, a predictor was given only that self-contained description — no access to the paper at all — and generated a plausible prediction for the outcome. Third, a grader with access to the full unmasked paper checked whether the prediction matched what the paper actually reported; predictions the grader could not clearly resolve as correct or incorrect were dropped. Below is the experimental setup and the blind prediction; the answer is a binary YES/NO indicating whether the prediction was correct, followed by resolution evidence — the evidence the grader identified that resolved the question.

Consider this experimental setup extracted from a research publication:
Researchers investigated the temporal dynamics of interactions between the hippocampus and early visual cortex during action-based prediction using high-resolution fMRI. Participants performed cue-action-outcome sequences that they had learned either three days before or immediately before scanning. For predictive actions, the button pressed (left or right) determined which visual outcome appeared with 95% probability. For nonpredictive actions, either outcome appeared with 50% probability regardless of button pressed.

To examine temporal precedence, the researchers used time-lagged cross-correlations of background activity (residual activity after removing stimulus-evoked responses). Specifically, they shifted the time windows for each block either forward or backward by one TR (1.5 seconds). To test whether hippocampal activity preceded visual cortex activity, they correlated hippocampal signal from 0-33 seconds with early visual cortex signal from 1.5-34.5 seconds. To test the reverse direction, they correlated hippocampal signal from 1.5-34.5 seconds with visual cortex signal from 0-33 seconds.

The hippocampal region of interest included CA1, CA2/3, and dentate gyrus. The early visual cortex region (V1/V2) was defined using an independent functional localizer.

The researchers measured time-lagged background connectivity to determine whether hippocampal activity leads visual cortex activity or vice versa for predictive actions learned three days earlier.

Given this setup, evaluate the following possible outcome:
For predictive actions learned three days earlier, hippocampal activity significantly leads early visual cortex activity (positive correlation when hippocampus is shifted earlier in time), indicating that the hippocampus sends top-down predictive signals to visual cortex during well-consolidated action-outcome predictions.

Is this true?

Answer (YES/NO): YES